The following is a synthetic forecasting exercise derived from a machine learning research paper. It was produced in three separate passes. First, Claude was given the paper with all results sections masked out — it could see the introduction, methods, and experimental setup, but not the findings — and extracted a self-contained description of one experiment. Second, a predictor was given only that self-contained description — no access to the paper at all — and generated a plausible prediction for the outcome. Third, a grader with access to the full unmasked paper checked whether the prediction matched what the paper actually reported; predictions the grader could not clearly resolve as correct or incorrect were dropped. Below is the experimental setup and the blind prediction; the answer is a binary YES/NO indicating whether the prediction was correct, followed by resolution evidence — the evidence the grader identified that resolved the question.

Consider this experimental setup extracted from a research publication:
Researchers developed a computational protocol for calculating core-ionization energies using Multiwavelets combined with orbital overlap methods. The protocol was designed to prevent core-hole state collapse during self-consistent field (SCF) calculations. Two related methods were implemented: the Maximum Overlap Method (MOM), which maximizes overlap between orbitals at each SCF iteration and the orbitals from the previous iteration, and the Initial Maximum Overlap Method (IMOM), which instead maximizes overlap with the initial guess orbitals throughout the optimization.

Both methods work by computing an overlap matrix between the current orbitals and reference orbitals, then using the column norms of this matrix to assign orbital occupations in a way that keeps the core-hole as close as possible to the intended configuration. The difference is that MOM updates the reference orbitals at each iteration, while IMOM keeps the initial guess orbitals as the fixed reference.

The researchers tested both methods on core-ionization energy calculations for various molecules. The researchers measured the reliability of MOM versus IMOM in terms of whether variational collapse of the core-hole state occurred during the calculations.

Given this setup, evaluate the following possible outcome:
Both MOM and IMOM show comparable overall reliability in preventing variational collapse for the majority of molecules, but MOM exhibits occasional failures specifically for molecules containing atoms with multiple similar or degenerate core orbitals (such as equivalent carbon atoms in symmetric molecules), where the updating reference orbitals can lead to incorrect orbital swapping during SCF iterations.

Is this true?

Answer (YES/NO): NO